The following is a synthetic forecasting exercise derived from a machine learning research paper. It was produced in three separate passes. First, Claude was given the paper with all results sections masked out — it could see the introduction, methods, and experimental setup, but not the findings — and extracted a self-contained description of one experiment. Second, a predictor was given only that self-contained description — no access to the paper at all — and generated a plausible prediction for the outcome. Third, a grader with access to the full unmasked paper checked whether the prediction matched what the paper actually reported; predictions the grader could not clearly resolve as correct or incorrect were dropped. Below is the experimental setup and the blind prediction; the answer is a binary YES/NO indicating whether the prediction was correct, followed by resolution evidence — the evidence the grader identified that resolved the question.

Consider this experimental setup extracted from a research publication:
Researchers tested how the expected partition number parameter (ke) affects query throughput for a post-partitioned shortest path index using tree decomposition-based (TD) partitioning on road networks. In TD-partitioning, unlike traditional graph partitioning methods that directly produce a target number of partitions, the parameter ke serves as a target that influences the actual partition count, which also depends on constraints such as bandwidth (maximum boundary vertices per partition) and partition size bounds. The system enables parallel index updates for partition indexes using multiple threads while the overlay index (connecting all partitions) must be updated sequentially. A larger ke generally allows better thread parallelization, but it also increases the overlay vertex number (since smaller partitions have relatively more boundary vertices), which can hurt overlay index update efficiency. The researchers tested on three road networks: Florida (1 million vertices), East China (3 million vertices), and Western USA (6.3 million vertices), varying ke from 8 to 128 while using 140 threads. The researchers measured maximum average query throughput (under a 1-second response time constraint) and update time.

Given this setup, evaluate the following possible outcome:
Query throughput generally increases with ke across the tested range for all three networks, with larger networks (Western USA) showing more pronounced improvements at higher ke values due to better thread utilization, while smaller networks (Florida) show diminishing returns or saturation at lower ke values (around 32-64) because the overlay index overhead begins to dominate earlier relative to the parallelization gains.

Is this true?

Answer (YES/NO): NO